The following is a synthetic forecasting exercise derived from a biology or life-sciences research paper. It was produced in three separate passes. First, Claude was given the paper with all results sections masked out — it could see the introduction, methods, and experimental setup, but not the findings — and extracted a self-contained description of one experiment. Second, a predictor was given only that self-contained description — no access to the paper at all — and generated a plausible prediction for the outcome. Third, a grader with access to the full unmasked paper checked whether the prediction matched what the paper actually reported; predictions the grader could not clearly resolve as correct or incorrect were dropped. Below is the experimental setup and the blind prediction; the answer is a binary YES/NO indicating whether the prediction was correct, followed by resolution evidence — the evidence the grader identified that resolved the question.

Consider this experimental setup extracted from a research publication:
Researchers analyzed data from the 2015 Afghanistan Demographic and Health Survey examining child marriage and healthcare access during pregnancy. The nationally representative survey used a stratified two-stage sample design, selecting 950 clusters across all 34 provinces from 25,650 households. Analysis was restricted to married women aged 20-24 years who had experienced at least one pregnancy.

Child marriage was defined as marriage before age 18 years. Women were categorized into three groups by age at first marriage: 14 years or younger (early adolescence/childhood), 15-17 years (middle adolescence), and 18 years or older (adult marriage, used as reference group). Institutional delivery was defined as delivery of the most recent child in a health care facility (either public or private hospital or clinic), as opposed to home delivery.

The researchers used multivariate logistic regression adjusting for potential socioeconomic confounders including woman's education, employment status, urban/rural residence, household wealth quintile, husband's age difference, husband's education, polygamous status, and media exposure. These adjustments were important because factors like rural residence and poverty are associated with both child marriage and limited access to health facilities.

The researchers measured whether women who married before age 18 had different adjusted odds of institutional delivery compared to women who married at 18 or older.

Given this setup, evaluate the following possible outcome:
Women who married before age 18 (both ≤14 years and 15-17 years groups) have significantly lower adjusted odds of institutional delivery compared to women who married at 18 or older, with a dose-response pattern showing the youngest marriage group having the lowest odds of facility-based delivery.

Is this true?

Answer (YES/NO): YES